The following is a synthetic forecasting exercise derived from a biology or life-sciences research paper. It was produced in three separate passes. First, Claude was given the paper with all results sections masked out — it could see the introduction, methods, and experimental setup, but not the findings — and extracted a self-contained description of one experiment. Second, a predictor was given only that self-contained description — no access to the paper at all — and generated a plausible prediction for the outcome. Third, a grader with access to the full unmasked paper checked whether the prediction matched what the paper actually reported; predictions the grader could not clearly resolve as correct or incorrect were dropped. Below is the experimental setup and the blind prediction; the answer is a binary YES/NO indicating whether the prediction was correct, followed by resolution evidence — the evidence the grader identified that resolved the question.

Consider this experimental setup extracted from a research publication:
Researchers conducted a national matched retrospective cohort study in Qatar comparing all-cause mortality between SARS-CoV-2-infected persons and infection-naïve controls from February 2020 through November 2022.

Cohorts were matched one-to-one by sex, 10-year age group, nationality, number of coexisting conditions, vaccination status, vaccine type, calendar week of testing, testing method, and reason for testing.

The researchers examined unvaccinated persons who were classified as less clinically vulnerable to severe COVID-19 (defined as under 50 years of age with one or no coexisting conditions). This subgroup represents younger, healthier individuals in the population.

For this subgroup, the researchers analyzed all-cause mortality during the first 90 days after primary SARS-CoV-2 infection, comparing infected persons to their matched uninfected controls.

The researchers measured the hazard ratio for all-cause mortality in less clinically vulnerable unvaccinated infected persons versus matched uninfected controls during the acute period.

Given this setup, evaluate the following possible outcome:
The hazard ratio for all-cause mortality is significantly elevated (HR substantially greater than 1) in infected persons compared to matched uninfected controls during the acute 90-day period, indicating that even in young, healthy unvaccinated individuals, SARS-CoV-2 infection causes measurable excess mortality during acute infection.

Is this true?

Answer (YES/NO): NO